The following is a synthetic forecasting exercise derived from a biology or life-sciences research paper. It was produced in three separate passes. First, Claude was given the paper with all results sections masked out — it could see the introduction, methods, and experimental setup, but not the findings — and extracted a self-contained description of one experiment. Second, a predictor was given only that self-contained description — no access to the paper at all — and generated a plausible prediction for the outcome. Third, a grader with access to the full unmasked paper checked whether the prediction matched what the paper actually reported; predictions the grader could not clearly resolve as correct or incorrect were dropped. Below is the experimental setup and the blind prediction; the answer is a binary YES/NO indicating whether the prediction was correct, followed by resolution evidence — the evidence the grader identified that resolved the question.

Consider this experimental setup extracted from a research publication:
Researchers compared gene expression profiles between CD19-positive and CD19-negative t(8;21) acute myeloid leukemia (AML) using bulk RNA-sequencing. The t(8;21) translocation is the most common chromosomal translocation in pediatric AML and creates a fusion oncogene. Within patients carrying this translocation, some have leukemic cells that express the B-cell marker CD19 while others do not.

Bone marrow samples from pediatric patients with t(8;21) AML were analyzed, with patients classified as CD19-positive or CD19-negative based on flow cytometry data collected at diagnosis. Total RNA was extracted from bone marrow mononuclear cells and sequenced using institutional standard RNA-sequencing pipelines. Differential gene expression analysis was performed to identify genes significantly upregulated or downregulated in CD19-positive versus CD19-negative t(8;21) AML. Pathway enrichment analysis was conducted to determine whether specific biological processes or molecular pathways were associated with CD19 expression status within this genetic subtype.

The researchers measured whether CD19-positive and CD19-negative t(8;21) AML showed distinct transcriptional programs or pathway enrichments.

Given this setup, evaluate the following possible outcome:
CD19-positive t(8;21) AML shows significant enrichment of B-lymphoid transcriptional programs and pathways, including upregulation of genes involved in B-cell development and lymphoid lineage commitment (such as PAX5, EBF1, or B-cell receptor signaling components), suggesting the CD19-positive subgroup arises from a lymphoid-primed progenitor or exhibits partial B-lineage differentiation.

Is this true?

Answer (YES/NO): NO